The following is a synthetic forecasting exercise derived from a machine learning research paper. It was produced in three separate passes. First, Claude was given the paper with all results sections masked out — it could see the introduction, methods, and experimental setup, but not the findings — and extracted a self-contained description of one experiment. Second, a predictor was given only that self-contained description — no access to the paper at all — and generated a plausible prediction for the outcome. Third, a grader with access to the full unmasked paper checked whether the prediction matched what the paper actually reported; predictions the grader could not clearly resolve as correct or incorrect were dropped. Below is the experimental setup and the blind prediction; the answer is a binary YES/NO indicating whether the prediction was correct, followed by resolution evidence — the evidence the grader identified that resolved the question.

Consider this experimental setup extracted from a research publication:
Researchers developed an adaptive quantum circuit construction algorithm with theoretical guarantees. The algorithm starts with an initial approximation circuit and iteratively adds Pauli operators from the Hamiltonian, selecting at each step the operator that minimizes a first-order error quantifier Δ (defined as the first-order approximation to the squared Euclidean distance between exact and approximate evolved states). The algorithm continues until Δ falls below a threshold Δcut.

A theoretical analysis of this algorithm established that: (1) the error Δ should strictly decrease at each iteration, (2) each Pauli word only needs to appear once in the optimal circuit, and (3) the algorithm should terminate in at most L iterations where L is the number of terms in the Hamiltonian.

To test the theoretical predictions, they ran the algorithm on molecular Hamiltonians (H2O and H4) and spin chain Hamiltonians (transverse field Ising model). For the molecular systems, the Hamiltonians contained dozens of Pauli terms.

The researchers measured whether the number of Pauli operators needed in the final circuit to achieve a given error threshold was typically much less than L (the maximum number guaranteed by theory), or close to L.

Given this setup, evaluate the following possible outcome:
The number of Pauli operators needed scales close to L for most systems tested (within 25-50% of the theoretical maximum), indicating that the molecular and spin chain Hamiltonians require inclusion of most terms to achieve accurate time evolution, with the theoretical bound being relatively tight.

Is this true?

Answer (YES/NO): NO